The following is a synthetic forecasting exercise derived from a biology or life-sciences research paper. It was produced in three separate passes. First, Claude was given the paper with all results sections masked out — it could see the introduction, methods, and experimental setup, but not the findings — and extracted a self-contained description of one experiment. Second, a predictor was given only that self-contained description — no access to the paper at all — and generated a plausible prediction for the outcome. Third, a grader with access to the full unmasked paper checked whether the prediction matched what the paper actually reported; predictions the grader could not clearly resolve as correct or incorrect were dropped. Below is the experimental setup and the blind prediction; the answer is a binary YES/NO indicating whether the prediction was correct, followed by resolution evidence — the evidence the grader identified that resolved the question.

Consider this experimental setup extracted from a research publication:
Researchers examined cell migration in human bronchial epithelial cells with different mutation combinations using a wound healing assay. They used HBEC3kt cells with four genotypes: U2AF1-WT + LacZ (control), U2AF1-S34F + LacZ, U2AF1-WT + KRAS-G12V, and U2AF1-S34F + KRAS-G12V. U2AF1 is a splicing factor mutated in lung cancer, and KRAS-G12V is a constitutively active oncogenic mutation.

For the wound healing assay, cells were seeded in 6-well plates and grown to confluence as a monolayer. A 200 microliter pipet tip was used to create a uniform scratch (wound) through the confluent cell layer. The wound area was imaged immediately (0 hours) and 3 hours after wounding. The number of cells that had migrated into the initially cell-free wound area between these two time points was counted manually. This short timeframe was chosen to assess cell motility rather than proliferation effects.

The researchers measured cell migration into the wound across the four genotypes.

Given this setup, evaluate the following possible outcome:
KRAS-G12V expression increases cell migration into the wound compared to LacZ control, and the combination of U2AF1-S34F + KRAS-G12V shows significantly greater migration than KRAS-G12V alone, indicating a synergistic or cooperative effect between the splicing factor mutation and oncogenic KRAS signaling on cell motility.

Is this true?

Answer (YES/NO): NO